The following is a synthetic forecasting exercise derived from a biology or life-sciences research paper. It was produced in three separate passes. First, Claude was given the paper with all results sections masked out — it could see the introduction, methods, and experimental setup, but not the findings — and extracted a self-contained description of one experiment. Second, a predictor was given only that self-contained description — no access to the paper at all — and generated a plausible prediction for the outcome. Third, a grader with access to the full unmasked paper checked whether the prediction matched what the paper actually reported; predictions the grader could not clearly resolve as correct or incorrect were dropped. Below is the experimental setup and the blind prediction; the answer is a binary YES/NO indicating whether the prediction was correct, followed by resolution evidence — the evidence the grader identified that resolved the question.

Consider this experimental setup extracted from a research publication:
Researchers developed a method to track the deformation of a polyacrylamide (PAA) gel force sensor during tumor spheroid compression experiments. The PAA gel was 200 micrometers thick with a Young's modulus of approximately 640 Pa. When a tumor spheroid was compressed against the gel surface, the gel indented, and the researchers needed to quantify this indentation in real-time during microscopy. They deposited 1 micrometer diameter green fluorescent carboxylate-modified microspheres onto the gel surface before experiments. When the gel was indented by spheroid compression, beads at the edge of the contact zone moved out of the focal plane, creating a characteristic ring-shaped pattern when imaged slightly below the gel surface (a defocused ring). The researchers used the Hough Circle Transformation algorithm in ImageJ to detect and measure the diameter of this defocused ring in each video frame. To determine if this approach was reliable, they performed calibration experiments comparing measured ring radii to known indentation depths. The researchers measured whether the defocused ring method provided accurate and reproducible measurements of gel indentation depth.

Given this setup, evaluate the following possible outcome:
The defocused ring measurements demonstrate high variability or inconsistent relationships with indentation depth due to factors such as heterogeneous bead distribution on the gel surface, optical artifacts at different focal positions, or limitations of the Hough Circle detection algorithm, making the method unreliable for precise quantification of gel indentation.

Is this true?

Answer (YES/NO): NO